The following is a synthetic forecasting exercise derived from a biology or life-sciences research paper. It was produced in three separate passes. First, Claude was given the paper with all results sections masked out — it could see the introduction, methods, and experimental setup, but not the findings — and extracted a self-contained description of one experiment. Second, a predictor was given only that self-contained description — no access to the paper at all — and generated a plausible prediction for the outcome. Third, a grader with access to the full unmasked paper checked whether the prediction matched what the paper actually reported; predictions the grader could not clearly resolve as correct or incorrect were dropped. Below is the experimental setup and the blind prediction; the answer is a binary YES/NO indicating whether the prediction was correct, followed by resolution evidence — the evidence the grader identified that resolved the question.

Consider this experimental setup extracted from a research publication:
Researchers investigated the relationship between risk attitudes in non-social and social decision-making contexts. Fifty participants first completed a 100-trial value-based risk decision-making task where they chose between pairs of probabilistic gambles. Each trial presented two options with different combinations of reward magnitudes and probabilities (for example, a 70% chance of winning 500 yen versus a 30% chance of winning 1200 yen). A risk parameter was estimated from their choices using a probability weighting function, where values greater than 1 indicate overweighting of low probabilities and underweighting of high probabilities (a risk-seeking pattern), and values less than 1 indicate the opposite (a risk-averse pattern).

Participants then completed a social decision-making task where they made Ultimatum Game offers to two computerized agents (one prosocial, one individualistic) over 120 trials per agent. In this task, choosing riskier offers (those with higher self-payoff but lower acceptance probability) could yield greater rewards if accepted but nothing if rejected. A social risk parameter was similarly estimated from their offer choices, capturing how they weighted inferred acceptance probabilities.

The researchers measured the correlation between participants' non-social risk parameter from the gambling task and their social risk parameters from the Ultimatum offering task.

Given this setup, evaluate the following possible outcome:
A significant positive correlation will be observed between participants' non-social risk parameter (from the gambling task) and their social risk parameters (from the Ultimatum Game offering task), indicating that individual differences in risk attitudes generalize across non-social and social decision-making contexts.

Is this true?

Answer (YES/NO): YES